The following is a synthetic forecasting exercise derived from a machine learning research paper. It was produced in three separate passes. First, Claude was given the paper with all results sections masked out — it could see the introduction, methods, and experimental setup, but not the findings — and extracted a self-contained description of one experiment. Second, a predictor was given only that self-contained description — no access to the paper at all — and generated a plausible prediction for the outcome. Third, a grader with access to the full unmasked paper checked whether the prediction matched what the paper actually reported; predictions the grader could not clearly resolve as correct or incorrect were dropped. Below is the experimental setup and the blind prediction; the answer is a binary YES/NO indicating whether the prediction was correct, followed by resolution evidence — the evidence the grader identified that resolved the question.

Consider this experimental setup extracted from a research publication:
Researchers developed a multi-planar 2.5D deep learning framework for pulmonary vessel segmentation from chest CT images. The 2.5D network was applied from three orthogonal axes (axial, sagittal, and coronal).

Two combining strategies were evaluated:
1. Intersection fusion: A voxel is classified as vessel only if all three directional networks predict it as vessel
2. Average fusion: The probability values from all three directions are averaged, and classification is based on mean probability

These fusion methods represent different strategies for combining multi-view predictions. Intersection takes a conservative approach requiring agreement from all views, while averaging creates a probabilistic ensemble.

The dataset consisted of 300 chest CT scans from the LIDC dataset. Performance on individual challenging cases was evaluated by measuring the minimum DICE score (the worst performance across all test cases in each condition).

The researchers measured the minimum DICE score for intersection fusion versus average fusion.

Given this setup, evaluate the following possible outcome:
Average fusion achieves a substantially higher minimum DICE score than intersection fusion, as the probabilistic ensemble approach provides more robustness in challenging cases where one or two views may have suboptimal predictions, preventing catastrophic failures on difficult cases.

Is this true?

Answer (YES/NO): YES